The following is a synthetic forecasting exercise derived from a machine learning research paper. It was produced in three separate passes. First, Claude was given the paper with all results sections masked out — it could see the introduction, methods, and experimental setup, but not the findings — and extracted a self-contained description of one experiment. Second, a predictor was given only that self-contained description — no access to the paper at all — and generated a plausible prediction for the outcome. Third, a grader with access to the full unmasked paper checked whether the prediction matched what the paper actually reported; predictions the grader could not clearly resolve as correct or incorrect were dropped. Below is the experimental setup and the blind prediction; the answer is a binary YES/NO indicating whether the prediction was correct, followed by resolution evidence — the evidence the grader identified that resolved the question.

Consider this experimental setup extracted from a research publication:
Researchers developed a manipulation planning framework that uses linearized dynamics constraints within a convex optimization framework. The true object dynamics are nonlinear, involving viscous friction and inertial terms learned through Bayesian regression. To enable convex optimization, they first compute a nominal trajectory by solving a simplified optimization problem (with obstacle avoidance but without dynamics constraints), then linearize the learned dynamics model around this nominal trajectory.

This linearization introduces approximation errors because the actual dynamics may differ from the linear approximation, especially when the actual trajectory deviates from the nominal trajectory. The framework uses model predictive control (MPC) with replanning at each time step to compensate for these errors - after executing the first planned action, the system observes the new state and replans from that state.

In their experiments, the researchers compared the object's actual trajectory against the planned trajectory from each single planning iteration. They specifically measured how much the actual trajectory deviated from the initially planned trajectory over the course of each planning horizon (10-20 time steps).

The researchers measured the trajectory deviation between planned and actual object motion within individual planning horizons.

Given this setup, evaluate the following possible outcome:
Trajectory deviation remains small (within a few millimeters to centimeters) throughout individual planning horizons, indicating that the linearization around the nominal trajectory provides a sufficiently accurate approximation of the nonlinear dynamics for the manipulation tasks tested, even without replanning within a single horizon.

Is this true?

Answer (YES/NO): NO